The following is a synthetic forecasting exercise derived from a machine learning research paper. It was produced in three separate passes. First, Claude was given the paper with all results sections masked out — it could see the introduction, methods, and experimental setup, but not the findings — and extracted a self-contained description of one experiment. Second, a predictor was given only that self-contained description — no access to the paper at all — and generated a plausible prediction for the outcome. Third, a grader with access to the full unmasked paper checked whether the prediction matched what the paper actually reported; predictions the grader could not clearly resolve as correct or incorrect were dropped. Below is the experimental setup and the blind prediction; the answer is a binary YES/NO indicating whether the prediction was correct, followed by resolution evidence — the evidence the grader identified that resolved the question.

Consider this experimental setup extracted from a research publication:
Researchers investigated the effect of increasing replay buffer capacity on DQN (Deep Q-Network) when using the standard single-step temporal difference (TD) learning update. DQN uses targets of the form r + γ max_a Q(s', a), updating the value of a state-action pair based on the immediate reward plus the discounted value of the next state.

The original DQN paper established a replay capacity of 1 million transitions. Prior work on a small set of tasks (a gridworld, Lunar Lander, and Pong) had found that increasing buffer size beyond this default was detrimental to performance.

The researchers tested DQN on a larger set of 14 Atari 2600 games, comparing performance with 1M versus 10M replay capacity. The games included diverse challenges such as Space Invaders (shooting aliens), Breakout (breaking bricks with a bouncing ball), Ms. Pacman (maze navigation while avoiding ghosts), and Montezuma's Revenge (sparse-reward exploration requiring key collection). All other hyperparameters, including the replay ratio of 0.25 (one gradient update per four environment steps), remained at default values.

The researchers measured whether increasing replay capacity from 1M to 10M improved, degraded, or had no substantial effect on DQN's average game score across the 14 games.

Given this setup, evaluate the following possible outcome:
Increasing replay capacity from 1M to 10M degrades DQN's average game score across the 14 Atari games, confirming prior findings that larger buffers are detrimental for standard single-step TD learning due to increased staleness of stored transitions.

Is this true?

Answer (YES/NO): NO